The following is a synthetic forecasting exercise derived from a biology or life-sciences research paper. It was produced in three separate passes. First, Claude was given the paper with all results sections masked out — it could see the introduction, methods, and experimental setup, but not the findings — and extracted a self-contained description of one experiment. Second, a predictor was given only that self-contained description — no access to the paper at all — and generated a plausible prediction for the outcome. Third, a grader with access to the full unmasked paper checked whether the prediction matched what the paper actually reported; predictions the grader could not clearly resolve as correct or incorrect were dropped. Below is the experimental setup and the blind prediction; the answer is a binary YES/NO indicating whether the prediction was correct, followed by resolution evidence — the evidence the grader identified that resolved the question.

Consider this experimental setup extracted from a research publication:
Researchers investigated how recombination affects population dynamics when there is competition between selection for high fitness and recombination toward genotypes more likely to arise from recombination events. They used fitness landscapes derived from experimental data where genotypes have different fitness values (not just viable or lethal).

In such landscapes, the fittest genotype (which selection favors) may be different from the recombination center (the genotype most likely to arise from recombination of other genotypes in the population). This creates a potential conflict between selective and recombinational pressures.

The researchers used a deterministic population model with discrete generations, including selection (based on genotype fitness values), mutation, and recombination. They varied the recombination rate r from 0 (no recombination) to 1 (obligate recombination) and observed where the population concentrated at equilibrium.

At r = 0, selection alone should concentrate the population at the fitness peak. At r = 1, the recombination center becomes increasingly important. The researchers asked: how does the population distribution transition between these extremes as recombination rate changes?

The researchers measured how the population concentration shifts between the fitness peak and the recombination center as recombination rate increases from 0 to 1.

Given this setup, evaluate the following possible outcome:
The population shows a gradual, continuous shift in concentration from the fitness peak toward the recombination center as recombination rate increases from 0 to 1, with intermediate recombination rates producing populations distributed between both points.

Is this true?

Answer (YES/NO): NO